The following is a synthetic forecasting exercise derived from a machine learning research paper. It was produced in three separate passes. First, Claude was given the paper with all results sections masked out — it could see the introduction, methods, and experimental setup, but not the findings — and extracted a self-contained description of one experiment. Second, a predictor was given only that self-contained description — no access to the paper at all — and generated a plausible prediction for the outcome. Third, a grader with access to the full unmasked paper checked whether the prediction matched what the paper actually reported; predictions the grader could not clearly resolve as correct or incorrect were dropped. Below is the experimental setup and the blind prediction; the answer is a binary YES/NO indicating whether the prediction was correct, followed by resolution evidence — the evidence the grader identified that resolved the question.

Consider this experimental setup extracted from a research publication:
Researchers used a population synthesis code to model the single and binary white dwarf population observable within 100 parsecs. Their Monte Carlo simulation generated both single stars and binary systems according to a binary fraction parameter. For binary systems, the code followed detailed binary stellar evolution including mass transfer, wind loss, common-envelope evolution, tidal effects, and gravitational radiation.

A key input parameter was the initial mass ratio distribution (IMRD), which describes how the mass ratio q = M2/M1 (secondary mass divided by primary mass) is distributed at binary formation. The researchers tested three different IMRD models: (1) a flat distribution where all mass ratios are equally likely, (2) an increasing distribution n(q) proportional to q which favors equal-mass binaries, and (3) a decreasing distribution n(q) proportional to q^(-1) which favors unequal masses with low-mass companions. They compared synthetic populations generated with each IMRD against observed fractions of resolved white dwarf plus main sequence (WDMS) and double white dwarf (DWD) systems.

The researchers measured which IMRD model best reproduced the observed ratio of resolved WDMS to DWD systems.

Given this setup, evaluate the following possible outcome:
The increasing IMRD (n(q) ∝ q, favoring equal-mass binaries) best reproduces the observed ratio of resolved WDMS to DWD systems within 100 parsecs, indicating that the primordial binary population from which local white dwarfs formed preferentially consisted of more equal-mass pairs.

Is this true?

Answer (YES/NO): NO